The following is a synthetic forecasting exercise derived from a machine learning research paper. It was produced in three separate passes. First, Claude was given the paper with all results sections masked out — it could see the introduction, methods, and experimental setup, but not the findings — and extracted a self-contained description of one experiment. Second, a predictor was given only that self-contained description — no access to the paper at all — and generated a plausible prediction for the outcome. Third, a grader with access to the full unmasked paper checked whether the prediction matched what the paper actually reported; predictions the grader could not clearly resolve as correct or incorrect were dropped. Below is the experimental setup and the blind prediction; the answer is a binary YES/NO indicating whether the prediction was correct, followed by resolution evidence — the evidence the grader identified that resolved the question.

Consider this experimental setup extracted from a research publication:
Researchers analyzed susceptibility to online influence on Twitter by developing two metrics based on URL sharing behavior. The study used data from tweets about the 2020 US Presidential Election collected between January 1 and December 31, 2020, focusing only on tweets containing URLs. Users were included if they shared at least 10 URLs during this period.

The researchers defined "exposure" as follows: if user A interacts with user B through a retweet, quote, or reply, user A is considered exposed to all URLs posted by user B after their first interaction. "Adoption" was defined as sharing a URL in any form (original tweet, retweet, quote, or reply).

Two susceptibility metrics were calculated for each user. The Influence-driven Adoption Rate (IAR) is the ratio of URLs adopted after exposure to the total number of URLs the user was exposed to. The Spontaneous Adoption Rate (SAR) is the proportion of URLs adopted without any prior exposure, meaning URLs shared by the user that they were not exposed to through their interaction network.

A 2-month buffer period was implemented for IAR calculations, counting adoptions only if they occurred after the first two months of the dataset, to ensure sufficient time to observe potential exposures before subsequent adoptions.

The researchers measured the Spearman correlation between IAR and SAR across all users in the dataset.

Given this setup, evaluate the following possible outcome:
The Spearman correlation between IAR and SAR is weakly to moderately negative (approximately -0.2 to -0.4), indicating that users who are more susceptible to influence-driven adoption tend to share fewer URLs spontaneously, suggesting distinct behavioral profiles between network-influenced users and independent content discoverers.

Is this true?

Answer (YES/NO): NO